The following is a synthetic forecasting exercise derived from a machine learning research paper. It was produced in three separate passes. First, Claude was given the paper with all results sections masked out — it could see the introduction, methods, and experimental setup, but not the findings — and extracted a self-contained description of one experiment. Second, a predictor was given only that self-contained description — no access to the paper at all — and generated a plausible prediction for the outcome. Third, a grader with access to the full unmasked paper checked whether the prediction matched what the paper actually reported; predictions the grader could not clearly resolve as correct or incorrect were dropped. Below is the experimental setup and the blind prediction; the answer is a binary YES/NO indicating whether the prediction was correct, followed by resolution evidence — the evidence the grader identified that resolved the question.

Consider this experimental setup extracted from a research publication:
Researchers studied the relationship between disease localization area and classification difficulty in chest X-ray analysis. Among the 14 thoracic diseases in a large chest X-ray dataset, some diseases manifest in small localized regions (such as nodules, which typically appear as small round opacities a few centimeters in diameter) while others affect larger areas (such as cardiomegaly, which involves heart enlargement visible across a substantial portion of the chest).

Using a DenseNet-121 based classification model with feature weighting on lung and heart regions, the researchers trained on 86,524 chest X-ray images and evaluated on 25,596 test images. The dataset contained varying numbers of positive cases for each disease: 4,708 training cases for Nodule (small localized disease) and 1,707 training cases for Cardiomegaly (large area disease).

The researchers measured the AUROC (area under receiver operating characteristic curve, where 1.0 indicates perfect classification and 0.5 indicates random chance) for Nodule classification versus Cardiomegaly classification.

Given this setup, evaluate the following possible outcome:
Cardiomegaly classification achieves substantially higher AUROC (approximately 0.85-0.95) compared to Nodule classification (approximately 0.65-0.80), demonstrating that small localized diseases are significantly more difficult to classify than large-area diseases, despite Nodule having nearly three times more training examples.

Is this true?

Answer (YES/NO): NO